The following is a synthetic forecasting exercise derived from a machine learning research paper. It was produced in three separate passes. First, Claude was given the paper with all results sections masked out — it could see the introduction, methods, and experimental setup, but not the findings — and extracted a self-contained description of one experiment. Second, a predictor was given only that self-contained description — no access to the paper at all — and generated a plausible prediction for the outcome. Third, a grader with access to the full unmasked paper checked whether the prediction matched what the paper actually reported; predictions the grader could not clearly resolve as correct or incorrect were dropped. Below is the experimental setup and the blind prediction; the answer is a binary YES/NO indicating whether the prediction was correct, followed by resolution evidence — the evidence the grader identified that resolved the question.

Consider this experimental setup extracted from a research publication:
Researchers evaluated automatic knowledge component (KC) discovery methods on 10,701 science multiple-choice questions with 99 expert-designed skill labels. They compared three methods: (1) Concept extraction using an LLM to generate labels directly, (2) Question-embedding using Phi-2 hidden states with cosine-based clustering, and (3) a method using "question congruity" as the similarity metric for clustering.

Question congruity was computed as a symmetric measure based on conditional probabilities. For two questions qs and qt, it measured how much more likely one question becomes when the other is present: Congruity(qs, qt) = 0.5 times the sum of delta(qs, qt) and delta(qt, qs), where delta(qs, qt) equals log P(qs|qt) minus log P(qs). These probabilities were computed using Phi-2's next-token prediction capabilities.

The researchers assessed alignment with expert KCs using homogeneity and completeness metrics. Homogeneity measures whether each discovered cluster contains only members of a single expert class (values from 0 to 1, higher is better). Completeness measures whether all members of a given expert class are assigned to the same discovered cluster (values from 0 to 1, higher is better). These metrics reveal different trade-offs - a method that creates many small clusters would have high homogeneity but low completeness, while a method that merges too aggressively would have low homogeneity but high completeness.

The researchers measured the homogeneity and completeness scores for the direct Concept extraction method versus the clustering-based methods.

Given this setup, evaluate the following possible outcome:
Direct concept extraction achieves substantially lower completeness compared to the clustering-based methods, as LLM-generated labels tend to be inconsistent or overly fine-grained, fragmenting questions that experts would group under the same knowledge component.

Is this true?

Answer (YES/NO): YES